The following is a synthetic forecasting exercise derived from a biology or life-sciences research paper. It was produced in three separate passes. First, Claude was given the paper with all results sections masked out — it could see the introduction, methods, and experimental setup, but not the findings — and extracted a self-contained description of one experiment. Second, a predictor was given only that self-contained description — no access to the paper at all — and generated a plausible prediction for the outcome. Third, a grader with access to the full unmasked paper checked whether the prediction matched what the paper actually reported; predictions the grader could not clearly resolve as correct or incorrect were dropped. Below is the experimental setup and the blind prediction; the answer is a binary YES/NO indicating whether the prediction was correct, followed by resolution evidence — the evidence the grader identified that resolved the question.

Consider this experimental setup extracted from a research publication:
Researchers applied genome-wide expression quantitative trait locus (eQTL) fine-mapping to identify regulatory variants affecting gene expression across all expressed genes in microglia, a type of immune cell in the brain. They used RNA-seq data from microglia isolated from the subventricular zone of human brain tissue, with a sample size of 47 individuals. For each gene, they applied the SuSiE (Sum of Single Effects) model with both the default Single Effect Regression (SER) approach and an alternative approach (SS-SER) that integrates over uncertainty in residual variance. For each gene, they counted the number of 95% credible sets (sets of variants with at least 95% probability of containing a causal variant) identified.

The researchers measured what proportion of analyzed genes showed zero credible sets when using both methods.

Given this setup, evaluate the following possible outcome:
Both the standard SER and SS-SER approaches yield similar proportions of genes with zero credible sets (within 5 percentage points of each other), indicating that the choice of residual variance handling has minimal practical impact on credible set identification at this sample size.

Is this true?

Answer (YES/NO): NO